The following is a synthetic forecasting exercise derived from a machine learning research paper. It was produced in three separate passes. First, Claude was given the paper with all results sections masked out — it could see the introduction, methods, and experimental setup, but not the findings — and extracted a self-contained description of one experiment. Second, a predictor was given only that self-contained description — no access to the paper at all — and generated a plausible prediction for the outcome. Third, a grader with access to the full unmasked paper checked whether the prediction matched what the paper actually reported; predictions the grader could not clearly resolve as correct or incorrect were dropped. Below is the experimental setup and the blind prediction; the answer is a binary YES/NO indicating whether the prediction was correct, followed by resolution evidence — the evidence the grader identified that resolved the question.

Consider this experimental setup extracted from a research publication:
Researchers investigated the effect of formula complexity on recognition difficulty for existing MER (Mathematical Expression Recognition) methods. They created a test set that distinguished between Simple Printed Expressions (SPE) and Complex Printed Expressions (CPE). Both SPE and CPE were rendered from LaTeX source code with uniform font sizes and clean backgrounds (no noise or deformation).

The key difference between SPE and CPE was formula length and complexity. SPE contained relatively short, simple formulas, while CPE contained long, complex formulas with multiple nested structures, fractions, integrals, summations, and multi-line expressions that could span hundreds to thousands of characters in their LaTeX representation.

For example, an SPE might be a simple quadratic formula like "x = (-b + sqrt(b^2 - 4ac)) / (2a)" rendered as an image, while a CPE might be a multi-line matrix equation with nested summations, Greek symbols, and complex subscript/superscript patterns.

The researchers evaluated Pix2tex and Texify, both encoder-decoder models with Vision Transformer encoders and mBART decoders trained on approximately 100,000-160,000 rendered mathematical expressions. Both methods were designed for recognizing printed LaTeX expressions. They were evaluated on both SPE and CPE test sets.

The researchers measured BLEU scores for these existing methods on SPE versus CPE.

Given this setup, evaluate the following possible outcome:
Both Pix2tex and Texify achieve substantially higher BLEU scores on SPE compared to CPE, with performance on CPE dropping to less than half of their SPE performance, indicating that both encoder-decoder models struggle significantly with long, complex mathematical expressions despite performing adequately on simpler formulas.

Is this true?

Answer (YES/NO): NO